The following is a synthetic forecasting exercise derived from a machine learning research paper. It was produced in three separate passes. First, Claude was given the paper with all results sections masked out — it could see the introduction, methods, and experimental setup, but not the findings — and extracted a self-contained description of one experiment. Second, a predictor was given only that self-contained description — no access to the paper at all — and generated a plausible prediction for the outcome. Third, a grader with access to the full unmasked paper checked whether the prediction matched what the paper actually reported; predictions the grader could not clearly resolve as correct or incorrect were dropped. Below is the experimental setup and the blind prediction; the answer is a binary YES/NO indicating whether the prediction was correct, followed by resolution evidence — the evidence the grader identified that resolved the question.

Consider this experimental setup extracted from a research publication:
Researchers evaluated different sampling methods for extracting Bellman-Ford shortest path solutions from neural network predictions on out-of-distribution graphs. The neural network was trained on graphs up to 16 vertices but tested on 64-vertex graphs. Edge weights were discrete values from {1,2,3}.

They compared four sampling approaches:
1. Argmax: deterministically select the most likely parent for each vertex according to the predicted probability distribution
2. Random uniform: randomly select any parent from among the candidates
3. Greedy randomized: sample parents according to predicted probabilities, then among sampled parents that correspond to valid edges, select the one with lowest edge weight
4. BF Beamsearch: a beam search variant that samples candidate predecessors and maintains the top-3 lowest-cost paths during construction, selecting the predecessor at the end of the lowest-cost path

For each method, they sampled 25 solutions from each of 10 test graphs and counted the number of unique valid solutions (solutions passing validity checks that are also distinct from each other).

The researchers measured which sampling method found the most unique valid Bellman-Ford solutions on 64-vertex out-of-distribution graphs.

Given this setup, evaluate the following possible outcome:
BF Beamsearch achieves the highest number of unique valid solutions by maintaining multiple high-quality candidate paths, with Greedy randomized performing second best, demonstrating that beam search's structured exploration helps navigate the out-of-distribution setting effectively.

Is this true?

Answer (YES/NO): YES